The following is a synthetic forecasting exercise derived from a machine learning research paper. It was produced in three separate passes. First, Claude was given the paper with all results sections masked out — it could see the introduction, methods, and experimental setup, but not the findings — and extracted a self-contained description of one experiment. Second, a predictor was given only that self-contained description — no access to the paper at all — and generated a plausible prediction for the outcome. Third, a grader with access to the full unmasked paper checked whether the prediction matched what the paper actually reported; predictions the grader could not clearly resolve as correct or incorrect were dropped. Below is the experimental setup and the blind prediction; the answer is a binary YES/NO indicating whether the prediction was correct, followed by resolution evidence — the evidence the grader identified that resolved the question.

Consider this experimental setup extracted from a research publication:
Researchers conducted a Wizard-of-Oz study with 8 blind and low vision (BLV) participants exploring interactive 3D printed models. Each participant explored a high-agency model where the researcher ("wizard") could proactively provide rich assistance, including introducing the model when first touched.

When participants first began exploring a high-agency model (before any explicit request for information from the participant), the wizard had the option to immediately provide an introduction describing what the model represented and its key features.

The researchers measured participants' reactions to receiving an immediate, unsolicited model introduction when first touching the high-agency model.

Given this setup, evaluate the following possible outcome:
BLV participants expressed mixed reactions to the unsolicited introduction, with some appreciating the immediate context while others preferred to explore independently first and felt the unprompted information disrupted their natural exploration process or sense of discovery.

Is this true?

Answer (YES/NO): YES